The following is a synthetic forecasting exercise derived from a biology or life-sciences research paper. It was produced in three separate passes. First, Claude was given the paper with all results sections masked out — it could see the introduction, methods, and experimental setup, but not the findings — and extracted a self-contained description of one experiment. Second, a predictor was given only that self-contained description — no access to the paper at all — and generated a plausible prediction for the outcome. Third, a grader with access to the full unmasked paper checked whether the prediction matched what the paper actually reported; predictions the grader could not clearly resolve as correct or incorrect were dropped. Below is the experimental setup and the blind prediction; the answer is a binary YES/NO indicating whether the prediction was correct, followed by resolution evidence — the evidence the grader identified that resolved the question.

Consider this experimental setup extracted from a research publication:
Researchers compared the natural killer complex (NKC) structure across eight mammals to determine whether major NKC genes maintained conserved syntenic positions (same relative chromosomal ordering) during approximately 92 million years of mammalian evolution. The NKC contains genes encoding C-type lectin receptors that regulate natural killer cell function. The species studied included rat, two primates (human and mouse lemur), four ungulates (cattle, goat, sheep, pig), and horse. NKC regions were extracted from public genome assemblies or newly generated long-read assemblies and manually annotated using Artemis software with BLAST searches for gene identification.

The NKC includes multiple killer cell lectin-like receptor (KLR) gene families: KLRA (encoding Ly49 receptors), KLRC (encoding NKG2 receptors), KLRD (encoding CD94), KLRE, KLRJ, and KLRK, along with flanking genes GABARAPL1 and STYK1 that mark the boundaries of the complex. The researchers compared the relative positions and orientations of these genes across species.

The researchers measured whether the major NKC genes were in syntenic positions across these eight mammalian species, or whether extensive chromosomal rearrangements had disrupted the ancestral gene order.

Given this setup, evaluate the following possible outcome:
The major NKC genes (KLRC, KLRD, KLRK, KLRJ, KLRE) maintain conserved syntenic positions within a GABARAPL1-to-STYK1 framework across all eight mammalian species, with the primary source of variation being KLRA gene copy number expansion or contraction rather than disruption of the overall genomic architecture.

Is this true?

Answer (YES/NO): NO